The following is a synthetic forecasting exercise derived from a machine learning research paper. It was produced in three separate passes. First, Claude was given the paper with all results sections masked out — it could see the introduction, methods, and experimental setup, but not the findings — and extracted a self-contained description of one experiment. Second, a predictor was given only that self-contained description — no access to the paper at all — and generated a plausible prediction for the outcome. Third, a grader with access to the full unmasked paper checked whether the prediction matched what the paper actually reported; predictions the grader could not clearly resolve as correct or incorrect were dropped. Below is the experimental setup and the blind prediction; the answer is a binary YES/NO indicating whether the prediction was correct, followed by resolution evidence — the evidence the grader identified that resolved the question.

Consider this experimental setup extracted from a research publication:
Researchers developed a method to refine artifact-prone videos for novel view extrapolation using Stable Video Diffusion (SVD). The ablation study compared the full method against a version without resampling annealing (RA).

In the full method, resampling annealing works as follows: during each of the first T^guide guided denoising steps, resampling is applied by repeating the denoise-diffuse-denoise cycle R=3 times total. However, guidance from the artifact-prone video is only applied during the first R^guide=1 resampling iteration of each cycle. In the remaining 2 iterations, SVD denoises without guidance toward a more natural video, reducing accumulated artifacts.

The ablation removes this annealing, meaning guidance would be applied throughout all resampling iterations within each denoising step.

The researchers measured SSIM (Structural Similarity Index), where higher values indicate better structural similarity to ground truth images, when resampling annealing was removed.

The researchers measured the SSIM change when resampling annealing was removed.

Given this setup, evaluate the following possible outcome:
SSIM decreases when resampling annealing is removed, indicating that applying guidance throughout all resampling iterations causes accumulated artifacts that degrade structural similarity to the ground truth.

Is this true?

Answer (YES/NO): YES